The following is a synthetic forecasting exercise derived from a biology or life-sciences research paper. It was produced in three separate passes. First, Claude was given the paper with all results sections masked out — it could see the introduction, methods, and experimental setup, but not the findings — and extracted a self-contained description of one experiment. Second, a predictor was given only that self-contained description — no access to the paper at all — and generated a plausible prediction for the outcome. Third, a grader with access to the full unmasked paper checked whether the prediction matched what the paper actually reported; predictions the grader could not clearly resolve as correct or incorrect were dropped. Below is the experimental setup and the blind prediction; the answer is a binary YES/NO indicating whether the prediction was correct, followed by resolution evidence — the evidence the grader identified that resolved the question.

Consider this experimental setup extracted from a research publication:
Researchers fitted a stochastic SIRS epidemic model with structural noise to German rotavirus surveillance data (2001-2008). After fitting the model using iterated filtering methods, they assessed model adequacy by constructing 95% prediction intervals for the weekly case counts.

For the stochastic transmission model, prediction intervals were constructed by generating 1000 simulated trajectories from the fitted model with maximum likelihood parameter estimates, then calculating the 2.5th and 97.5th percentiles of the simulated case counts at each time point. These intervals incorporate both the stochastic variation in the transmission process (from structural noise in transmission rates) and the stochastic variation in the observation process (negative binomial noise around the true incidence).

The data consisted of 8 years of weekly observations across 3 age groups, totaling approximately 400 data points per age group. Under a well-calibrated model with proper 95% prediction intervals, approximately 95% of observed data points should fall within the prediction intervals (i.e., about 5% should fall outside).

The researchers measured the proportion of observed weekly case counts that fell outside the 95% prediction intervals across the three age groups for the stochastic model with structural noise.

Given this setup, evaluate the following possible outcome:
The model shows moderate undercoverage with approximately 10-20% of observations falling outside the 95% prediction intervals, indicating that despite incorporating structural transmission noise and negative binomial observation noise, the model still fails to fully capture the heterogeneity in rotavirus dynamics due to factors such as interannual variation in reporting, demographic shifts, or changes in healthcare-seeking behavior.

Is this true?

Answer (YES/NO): NO